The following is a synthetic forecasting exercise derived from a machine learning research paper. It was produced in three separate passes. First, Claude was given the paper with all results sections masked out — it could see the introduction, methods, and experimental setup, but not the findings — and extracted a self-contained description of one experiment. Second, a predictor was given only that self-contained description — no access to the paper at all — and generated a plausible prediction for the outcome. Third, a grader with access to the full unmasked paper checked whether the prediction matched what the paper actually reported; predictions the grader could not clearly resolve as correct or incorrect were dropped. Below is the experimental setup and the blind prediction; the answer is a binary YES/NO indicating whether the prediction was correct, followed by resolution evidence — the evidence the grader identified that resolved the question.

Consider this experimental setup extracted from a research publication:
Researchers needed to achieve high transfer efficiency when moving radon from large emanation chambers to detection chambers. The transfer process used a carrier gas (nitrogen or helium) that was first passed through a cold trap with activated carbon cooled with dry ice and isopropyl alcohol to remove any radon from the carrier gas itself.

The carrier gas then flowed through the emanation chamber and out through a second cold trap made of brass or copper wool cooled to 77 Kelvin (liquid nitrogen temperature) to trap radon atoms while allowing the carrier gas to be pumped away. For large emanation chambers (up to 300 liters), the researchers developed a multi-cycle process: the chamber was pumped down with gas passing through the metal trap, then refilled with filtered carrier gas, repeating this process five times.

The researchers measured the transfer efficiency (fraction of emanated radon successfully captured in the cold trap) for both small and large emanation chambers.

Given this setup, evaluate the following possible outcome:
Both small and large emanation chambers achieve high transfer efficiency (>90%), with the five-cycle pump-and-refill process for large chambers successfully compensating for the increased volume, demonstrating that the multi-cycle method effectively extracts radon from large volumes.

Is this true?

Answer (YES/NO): NO